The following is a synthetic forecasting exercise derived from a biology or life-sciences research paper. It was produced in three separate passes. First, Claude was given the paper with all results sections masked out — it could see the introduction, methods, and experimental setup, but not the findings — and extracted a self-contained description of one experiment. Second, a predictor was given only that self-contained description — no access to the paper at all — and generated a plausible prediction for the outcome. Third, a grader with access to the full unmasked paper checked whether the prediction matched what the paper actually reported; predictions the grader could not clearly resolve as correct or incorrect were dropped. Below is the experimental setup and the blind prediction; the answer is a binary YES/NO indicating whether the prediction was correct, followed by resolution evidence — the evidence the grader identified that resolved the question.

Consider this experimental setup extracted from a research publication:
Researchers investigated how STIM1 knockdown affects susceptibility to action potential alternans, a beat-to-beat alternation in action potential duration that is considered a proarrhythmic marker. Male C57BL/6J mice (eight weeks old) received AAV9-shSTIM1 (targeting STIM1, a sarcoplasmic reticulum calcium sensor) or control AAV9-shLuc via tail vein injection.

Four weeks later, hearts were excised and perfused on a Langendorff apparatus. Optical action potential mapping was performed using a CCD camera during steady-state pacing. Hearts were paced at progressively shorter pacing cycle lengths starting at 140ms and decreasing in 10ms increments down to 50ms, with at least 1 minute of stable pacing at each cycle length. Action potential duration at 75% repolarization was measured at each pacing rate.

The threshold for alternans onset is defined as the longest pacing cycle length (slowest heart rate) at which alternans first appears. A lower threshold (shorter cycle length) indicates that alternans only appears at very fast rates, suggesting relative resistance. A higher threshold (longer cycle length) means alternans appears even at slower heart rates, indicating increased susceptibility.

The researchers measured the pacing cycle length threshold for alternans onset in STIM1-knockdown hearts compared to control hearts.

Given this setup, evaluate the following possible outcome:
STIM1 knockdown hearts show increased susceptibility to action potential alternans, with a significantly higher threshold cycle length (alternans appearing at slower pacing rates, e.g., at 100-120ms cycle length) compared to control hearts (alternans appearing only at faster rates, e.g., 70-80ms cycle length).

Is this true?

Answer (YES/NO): YES